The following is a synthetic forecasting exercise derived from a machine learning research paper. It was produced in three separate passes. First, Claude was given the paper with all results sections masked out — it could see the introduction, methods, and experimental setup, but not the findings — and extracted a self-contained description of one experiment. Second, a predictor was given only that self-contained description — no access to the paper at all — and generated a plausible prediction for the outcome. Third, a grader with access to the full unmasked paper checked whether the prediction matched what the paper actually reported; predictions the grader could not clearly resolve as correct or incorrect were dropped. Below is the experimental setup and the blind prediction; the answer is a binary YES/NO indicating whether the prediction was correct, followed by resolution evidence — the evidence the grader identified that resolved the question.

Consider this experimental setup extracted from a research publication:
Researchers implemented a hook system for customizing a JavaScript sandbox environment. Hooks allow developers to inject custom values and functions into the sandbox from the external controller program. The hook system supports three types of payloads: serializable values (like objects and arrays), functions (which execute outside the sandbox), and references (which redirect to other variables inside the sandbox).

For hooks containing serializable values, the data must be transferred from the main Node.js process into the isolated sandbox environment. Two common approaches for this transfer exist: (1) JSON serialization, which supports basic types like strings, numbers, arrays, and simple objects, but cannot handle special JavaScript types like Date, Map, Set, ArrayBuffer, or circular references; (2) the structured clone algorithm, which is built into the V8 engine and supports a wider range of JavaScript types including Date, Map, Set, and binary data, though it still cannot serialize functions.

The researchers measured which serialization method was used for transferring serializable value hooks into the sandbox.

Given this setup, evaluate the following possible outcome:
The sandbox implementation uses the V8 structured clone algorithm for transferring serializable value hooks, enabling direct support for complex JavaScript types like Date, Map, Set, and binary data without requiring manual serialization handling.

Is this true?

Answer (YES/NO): YES